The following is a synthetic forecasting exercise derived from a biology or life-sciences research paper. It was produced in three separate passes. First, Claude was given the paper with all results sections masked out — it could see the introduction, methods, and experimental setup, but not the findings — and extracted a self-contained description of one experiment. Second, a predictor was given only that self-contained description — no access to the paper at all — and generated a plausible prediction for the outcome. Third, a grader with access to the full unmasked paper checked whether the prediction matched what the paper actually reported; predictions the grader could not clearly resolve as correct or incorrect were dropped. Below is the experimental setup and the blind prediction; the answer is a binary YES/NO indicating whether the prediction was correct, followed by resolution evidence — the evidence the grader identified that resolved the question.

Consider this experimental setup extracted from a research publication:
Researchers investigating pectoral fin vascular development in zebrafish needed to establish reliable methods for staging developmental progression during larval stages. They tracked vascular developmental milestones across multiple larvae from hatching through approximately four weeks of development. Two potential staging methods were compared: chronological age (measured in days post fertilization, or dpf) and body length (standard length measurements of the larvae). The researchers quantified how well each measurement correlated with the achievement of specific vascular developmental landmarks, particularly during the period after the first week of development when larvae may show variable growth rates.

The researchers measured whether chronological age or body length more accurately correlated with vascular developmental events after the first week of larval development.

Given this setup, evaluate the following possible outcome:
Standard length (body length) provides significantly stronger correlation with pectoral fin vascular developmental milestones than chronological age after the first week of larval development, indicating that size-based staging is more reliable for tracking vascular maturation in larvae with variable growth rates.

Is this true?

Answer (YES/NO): YES